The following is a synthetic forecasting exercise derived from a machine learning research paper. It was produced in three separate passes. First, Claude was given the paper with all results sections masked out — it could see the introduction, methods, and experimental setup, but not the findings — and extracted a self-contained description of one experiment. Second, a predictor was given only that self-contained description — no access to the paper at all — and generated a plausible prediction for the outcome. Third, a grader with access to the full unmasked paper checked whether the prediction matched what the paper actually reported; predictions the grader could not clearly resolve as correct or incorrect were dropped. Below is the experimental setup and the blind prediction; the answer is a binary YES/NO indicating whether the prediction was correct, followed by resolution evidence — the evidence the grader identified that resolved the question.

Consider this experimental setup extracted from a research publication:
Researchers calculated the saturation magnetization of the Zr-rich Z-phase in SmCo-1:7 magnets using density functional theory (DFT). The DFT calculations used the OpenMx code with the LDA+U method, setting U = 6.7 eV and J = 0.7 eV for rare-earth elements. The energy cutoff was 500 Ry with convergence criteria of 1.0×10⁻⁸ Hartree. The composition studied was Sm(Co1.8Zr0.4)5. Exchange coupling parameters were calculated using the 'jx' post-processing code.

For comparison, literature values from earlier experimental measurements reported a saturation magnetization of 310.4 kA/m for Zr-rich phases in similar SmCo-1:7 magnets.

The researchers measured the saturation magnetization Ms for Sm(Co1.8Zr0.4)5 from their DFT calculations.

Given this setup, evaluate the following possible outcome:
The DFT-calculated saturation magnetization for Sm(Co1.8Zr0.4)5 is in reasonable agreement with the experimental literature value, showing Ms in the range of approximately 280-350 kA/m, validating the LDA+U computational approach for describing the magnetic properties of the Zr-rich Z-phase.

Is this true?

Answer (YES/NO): YES